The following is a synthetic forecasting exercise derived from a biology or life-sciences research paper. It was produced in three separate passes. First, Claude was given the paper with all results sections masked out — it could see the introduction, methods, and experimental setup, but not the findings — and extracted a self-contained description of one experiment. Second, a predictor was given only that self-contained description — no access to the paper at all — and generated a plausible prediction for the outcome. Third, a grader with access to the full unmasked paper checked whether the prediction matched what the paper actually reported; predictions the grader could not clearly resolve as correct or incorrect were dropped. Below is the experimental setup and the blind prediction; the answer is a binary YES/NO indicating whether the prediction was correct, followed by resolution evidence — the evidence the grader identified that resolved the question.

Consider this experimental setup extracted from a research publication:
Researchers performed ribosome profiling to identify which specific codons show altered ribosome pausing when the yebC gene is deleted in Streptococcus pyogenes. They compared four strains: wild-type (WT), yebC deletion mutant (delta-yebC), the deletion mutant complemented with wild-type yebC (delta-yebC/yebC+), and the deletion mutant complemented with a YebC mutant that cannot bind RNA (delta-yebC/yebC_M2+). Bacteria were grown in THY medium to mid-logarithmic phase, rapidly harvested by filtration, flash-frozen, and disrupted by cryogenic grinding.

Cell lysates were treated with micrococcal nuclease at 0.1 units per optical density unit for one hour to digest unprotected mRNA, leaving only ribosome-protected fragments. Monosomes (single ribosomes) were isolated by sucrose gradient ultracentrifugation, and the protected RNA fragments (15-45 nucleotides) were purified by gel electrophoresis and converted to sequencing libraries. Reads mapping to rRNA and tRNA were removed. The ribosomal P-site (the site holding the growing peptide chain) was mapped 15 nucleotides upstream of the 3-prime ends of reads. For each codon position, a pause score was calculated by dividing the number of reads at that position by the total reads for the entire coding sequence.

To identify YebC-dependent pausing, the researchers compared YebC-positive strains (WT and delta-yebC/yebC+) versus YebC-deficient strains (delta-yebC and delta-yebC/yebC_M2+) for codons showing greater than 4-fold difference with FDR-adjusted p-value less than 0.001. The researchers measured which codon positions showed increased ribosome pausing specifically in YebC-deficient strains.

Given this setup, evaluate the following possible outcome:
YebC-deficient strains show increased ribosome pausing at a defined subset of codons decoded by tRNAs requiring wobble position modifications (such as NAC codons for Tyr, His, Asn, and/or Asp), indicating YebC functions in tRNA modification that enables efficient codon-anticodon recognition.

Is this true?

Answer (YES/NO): NO